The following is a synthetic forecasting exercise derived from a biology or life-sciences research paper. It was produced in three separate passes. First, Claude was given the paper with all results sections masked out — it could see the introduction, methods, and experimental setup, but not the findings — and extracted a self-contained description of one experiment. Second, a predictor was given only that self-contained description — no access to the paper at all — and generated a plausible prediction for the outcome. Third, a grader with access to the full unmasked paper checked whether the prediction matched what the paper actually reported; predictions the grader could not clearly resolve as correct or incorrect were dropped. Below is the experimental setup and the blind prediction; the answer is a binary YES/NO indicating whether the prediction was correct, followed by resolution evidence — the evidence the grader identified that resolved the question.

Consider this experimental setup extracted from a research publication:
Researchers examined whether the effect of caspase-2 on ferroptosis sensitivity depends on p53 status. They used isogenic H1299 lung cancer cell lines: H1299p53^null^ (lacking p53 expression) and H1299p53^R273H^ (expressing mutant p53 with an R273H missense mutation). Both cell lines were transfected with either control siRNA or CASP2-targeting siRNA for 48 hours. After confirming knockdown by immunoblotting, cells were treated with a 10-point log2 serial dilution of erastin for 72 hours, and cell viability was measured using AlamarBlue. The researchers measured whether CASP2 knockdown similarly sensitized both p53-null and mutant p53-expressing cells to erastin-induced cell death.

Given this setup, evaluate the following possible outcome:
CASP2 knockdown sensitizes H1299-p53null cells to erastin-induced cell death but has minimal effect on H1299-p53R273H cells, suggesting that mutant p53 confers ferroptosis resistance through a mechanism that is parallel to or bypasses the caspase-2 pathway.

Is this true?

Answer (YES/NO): NO